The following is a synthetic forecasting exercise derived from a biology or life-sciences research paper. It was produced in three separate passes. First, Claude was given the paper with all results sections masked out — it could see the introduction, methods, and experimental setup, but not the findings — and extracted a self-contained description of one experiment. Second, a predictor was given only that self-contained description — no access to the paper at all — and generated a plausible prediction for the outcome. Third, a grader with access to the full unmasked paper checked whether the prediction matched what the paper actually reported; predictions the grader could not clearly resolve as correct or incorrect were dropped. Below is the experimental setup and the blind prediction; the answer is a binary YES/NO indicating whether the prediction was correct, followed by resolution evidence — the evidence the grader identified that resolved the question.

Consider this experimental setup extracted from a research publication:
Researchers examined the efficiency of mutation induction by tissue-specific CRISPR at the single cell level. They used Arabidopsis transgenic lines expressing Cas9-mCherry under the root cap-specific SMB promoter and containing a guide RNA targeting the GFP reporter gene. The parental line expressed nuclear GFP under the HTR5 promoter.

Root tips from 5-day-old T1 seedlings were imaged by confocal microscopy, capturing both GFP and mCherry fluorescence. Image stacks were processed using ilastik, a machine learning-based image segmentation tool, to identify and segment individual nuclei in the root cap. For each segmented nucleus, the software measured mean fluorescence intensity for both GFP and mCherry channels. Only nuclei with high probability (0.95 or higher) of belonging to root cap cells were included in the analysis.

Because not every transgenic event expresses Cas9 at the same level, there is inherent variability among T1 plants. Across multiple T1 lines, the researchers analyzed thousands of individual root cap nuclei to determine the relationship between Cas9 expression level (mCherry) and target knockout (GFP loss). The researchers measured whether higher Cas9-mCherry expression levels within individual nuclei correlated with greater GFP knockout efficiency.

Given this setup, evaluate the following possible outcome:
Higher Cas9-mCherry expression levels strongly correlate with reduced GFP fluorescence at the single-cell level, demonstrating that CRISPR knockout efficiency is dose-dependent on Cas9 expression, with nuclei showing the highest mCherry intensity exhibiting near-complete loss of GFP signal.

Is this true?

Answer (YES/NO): YES